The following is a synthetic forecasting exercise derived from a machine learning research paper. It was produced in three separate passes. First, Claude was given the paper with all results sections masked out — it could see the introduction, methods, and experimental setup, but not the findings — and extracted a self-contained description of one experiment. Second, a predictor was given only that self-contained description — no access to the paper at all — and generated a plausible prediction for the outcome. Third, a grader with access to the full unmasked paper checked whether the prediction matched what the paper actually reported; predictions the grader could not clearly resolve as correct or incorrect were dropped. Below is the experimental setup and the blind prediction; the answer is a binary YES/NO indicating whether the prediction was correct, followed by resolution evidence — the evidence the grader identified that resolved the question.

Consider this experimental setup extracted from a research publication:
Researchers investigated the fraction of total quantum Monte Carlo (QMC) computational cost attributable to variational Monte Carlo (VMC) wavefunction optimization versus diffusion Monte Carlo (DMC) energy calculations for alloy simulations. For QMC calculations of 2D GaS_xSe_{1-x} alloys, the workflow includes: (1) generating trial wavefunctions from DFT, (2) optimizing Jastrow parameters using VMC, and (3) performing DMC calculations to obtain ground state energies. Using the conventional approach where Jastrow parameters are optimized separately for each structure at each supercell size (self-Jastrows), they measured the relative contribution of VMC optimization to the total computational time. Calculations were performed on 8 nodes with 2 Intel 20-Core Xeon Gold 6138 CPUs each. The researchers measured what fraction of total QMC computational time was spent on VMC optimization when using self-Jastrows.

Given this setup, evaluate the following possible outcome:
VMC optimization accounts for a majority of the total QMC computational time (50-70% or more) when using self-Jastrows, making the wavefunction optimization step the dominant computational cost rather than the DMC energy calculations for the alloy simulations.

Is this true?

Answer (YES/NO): NO